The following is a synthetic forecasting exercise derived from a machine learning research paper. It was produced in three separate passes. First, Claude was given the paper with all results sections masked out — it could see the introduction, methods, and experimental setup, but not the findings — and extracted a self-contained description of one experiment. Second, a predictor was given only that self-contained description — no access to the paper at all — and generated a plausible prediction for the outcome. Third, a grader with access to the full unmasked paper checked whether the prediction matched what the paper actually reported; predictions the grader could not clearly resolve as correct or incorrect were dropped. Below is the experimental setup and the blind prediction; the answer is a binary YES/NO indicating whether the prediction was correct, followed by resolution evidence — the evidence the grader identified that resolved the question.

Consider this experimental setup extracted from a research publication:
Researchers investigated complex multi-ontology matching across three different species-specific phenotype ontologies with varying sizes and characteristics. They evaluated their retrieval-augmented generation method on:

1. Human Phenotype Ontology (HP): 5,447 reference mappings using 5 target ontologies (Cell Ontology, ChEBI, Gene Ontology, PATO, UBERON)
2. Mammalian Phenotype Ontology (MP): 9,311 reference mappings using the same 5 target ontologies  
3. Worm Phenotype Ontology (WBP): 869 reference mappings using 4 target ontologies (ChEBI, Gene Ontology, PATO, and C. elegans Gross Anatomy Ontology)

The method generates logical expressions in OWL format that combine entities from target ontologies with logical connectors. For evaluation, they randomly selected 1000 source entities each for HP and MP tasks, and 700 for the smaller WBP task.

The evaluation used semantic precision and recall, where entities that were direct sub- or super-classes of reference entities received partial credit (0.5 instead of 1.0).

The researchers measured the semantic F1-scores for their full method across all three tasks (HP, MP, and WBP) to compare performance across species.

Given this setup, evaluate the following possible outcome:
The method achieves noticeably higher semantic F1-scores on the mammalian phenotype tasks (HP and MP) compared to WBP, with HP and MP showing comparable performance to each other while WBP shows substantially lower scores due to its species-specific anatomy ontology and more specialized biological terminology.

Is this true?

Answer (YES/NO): NO